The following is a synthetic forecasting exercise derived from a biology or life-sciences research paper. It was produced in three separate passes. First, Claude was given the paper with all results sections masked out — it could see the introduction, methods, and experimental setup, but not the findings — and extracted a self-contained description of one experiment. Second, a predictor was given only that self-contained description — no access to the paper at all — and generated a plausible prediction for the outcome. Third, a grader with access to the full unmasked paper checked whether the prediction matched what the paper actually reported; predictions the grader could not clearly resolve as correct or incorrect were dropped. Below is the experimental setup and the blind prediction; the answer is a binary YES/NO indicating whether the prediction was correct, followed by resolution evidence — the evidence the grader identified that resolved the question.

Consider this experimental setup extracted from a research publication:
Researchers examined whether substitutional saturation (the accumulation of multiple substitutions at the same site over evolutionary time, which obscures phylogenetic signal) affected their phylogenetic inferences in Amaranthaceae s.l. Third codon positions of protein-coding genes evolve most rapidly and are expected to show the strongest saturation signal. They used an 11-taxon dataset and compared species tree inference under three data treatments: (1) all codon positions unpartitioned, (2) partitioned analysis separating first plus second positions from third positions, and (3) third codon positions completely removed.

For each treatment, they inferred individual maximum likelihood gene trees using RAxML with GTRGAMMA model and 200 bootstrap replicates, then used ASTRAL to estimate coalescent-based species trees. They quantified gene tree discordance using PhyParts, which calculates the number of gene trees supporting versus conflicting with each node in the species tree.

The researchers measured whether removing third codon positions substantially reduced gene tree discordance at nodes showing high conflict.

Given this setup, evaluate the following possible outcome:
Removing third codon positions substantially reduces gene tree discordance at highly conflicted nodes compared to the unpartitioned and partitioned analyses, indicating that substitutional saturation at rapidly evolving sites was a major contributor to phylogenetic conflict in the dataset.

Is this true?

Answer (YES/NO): NO